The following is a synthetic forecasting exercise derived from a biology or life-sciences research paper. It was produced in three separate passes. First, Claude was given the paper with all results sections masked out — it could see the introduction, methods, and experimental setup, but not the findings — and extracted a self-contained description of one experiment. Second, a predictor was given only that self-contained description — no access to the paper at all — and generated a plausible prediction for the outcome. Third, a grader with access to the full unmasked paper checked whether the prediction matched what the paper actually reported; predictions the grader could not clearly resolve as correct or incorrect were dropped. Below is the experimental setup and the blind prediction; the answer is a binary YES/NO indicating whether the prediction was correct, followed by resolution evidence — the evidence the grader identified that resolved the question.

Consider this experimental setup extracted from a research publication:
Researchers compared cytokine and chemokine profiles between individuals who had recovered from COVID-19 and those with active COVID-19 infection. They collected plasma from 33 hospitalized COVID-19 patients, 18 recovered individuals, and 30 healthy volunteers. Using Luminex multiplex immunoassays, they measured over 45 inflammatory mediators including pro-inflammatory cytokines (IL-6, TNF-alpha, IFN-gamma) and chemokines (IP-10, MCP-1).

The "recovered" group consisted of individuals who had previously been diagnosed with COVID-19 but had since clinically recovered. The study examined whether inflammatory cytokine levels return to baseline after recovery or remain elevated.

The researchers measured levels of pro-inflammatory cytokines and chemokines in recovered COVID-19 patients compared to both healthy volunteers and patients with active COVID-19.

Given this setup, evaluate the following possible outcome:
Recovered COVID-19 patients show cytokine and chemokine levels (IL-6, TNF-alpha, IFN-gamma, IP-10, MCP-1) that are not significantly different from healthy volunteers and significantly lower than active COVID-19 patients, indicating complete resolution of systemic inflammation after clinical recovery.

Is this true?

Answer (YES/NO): NO